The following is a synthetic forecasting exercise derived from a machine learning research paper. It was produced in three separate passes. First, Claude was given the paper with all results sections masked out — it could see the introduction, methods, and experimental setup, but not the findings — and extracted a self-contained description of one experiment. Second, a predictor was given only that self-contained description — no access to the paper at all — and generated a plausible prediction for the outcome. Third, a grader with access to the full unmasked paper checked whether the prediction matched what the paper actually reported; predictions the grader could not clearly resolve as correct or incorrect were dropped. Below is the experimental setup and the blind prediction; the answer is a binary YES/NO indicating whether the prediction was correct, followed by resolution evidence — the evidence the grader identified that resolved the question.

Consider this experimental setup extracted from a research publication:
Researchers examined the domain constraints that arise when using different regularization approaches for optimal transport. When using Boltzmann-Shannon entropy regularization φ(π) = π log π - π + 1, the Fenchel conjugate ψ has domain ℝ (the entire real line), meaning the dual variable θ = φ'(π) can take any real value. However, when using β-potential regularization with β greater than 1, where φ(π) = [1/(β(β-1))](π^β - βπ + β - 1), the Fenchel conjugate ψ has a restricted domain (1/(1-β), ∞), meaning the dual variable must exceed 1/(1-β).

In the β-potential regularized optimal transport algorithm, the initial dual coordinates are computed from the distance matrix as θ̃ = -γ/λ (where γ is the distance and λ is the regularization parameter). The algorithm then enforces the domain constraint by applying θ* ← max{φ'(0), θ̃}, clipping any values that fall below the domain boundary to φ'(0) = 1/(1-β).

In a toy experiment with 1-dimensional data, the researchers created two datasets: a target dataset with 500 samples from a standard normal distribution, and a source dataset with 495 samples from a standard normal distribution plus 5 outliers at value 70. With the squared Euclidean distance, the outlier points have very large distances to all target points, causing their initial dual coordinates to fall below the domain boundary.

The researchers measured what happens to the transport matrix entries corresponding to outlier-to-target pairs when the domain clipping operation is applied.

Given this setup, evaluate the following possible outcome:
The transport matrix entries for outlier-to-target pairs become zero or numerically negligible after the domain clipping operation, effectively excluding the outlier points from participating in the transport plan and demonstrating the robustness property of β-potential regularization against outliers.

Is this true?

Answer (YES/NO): YES